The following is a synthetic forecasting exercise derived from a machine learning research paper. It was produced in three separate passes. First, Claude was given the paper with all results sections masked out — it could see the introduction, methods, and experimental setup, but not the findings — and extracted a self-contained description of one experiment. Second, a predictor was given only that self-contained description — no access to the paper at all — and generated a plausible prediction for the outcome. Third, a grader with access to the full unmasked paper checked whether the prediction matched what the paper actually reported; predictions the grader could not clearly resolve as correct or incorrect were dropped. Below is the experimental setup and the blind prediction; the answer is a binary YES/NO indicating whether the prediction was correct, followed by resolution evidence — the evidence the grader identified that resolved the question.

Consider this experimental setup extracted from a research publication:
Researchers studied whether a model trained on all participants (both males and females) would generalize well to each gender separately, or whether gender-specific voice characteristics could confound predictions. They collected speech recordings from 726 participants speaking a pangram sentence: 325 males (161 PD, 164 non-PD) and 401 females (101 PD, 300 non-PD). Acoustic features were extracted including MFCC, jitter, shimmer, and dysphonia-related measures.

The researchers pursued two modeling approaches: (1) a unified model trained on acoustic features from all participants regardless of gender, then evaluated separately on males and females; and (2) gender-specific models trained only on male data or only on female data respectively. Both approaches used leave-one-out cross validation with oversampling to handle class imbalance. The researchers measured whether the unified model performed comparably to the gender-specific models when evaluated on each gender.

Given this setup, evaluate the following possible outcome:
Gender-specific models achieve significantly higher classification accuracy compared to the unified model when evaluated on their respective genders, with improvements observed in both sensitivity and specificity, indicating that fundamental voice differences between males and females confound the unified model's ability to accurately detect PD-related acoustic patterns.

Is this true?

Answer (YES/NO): NO